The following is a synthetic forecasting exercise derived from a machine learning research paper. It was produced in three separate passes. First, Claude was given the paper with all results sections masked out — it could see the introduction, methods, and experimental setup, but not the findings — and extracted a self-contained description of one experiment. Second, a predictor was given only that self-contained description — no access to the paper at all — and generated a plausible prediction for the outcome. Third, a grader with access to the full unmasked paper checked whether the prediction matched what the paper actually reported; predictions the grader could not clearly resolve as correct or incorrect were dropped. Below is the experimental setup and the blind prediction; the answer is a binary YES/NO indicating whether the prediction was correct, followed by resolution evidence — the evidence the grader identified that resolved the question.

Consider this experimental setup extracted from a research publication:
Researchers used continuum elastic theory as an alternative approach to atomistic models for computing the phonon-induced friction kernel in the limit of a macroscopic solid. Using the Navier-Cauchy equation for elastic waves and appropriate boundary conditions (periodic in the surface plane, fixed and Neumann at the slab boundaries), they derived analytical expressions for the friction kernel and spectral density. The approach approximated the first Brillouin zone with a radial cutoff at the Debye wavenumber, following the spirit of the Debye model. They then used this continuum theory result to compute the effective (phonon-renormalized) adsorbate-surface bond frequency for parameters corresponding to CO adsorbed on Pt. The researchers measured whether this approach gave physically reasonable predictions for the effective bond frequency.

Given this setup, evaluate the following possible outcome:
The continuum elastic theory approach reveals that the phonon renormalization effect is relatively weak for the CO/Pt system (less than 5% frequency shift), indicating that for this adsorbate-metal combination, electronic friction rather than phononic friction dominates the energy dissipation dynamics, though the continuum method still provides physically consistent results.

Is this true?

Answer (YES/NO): NO